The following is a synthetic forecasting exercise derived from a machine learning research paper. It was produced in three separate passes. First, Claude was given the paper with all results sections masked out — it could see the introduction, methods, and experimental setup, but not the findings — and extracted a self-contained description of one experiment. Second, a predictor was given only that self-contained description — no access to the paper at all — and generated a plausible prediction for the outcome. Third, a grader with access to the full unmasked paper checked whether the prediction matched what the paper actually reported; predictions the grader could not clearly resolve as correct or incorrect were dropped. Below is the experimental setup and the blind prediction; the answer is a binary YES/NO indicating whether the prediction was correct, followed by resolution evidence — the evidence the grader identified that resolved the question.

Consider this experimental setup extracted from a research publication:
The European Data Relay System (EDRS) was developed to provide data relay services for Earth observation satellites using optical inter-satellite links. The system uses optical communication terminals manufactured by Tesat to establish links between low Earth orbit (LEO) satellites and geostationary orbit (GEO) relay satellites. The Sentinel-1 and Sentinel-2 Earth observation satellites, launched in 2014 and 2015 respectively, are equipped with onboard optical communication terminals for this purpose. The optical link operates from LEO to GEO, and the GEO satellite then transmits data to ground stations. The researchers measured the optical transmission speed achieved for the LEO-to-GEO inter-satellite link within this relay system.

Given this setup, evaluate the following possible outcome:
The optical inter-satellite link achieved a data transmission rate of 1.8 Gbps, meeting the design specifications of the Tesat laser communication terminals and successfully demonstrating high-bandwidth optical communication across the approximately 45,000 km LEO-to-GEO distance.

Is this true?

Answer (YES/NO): NO